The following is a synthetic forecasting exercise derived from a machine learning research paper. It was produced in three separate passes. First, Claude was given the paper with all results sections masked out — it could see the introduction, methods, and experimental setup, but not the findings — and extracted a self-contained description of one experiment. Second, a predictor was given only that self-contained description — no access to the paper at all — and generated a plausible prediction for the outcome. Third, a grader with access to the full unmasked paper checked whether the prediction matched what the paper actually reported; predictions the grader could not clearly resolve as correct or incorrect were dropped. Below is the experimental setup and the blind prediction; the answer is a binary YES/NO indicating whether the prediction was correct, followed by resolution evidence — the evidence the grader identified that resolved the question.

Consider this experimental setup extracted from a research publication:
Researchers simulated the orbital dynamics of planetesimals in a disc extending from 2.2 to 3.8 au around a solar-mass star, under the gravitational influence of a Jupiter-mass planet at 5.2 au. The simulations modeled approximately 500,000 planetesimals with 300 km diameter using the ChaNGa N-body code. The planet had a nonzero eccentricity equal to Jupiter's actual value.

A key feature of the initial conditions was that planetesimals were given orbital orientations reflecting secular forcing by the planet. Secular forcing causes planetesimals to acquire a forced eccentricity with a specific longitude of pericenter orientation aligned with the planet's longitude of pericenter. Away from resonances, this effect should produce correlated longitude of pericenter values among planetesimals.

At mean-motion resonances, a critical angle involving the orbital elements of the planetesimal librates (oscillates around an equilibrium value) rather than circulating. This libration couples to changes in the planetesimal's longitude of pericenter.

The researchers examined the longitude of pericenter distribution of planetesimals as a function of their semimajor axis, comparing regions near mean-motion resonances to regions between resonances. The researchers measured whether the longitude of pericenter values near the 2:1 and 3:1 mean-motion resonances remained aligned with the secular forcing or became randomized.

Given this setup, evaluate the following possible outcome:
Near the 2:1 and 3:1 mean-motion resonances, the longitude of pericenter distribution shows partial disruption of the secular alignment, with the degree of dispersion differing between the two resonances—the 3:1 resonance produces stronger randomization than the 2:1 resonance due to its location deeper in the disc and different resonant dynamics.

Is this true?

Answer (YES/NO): NO